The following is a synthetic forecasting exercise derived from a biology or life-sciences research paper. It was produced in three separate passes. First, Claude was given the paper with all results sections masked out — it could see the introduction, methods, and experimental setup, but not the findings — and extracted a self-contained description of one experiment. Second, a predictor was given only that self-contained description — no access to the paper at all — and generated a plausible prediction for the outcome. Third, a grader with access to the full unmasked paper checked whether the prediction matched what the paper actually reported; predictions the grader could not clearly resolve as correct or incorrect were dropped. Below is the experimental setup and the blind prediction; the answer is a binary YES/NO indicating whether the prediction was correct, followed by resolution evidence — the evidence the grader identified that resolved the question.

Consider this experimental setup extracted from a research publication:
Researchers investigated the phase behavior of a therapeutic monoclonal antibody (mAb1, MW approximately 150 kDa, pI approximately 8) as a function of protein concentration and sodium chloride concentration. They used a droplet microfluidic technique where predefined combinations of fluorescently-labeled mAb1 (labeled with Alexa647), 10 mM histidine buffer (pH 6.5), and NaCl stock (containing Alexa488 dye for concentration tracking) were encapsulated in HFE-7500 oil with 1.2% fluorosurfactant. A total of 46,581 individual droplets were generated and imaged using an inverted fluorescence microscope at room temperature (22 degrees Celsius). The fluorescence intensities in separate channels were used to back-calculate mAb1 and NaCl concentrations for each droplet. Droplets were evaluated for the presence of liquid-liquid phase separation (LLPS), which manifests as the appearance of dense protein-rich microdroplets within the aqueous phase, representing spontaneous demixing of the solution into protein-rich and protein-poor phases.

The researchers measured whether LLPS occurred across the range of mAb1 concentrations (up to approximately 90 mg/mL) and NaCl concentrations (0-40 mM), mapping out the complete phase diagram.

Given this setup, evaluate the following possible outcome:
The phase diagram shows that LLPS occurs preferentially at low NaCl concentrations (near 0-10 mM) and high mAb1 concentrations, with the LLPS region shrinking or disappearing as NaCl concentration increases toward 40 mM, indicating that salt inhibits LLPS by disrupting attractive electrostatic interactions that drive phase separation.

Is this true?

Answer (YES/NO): NO